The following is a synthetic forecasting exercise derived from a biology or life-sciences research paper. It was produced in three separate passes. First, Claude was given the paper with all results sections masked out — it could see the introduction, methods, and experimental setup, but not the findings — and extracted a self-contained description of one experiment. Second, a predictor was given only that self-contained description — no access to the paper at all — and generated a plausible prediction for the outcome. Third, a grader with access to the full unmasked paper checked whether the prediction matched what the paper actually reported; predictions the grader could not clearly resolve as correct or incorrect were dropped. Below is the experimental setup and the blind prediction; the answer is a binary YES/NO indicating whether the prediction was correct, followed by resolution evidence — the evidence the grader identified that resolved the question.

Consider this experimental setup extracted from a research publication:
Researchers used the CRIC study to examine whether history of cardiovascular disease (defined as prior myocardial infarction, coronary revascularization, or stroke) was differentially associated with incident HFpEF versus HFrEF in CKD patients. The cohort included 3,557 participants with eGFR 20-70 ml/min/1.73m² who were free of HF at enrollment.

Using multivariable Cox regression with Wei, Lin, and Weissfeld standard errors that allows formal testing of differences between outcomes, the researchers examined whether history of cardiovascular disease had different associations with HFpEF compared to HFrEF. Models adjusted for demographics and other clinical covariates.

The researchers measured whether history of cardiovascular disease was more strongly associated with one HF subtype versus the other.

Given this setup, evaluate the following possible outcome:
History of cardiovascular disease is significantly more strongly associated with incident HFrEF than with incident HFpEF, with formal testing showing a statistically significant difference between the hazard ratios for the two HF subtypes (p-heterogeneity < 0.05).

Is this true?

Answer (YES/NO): NO